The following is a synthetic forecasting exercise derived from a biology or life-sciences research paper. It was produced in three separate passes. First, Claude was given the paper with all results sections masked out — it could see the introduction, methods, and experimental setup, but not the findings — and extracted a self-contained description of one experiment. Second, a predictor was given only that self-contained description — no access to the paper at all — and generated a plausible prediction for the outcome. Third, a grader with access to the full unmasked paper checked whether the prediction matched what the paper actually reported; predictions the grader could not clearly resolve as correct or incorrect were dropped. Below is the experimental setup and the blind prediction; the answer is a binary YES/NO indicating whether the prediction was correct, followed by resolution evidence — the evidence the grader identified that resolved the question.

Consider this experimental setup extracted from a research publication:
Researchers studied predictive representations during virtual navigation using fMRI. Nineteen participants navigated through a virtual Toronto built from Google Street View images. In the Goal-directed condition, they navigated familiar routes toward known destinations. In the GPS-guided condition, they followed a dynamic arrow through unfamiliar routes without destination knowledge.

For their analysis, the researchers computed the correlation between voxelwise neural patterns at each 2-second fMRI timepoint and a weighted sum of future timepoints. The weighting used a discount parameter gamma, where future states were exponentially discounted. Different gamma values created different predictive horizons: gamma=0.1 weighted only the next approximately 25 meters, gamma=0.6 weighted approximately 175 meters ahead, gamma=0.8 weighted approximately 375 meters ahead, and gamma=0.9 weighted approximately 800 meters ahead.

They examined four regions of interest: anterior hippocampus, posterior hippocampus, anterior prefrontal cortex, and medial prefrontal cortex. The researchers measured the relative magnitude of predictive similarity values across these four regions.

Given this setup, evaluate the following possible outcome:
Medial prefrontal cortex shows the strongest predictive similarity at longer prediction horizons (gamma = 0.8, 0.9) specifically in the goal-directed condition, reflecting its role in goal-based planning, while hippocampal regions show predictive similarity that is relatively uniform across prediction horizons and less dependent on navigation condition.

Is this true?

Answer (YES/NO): NO